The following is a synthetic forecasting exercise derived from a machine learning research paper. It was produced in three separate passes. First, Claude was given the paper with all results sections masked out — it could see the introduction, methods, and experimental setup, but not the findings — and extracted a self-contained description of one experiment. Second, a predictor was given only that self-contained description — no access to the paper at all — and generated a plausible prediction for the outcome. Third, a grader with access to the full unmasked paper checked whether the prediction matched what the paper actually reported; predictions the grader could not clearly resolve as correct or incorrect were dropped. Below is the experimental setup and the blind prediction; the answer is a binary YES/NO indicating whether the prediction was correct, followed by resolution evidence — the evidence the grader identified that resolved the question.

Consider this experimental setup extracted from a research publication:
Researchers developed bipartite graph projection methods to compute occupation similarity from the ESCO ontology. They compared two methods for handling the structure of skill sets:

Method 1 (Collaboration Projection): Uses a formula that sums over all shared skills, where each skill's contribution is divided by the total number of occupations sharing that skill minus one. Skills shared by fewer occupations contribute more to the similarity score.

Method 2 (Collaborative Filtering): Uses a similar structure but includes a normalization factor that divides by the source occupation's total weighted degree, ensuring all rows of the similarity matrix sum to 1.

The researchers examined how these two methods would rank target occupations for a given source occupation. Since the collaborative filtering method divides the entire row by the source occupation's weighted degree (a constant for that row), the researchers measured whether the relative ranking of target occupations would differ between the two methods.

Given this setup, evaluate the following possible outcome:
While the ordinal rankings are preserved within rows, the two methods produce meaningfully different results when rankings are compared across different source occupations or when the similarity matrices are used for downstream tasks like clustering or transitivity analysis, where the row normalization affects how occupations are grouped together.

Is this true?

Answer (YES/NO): NO